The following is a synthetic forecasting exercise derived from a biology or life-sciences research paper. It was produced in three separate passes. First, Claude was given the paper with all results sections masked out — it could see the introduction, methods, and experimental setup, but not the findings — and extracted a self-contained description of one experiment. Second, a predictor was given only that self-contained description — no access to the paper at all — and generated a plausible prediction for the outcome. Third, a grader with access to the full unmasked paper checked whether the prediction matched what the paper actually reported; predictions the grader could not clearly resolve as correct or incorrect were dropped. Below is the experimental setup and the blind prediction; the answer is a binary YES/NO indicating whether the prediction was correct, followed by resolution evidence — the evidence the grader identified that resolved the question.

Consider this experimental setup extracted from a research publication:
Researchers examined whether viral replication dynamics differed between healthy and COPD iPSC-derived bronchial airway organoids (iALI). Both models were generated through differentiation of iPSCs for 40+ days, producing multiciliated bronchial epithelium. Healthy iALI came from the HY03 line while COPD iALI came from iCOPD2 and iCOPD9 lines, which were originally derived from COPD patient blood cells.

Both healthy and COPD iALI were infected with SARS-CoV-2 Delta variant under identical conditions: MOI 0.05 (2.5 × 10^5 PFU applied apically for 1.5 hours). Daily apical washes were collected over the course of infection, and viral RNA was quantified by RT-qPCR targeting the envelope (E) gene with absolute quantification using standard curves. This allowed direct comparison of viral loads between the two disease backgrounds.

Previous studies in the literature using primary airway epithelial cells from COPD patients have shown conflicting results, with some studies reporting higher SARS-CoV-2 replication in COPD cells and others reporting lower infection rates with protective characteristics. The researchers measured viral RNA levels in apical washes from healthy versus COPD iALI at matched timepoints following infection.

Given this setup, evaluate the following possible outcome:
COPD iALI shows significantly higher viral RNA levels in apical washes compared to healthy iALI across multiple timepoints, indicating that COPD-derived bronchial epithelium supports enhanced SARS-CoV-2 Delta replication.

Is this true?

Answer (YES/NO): NO